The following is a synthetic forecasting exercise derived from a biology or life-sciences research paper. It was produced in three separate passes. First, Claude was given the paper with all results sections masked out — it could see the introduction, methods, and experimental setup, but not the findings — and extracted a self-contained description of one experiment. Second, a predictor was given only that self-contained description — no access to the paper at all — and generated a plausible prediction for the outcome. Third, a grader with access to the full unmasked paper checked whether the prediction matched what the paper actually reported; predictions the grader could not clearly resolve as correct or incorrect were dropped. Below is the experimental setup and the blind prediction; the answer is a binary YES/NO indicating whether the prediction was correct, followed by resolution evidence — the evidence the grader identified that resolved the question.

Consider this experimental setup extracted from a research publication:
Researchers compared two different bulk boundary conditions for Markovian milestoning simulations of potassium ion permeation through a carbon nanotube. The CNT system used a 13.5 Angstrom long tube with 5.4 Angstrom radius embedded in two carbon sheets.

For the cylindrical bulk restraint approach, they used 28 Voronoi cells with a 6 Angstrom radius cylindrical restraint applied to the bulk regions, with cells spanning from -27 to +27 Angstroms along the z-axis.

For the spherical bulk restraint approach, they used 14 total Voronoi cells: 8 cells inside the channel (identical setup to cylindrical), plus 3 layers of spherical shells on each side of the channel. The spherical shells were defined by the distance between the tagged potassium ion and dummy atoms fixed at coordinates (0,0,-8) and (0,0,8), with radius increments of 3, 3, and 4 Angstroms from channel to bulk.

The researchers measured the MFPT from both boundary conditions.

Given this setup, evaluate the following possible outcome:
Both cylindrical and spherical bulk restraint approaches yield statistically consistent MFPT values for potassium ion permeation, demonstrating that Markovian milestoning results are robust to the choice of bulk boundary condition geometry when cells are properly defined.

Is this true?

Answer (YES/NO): NO